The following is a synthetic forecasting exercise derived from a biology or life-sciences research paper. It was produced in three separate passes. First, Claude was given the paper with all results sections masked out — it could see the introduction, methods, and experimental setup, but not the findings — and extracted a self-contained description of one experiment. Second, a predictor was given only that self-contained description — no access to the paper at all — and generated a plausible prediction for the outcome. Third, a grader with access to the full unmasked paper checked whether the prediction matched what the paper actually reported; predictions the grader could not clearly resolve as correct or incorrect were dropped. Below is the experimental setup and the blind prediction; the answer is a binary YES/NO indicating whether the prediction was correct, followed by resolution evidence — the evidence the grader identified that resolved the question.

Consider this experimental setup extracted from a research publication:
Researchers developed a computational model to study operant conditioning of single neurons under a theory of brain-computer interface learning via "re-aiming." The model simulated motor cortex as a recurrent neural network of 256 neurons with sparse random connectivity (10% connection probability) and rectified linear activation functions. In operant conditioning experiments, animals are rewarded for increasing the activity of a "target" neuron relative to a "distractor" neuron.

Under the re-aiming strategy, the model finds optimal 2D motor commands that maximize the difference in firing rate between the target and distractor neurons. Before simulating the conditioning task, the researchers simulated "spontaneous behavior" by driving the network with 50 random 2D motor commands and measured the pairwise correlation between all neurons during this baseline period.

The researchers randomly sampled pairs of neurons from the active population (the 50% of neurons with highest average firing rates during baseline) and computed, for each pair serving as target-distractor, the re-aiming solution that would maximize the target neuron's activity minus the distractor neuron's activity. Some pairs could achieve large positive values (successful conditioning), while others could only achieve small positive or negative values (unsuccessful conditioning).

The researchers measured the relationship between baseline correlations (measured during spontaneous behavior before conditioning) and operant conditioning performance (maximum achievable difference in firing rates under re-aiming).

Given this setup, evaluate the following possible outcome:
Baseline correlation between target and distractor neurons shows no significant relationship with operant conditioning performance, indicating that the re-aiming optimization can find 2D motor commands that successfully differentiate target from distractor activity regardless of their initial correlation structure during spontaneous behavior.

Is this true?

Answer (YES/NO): NO